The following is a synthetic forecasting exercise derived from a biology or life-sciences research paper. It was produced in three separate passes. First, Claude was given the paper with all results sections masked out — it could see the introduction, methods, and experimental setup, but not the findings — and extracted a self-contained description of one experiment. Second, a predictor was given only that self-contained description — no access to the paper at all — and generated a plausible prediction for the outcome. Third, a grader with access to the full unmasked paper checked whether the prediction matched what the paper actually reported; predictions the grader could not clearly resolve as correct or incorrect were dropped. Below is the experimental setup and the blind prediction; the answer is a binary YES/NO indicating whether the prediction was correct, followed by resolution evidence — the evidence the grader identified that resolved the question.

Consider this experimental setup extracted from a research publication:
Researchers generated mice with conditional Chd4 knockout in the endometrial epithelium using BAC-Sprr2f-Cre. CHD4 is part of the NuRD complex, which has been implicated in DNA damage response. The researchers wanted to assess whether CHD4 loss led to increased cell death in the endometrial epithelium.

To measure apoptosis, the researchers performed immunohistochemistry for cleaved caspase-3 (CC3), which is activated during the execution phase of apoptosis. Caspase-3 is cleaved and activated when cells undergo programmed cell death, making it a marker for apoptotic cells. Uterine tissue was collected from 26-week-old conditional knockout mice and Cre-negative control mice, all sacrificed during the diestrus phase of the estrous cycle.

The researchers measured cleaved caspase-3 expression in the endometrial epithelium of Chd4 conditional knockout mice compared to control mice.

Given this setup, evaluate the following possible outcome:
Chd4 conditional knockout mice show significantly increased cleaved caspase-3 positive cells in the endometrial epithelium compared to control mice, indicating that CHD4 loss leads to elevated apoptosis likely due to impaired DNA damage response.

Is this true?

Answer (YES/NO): NO